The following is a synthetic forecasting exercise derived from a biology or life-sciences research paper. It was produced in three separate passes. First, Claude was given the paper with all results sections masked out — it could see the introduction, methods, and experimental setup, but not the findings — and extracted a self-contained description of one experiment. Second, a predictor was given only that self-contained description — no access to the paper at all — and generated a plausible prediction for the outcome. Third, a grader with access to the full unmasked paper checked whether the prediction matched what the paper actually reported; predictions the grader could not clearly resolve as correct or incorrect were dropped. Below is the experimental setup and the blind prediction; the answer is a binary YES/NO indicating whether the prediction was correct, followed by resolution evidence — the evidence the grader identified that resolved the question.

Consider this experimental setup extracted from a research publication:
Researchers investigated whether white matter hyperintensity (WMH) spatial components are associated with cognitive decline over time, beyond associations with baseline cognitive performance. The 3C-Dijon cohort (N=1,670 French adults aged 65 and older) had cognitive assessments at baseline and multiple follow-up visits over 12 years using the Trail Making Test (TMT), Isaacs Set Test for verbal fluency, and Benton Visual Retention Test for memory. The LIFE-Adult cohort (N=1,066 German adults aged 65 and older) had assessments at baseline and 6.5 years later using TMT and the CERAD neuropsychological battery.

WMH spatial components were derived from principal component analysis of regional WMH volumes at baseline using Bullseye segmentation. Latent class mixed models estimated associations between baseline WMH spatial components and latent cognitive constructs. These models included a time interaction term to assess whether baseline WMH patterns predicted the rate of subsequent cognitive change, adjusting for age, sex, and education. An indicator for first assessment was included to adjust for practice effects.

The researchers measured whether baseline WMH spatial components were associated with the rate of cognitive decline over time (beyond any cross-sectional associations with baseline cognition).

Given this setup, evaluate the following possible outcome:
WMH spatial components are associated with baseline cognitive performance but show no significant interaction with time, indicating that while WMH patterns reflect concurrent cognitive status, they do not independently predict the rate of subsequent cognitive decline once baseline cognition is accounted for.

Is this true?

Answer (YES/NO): NO